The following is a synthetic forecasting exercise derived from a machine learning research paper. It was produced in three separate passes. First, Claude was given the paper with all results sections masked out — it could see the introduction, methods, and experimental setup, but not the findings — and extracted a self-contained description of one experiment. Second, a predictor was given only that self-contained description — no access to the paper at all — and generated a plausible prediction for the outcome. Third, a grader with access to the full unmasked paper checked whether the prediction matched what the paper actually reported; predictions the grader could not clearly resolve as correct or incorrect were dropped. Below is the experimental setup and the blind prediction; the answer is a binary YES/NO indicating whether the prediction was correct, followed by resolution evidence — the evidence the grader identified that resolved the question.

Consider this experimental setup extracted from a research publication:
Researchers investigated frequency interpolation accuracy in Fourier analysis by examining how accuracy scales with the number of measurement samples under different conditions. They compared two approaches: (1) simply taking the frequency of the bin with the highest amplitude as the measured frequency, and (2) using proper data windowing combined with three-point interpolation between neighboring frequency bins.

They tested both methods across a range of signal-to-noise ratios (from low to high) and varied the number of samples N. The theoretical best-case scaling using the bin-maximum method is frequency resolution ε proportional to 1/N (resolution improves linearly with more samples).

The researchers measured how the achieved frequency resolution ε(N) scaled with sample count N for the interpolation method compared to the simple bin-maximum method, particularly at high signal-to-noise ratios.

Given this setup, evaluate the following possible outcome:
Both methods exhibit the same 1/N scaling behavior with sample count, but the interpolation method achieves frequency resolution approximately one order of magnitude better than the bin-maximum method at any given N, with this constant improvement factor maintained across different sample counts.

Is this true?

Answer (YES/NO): NO